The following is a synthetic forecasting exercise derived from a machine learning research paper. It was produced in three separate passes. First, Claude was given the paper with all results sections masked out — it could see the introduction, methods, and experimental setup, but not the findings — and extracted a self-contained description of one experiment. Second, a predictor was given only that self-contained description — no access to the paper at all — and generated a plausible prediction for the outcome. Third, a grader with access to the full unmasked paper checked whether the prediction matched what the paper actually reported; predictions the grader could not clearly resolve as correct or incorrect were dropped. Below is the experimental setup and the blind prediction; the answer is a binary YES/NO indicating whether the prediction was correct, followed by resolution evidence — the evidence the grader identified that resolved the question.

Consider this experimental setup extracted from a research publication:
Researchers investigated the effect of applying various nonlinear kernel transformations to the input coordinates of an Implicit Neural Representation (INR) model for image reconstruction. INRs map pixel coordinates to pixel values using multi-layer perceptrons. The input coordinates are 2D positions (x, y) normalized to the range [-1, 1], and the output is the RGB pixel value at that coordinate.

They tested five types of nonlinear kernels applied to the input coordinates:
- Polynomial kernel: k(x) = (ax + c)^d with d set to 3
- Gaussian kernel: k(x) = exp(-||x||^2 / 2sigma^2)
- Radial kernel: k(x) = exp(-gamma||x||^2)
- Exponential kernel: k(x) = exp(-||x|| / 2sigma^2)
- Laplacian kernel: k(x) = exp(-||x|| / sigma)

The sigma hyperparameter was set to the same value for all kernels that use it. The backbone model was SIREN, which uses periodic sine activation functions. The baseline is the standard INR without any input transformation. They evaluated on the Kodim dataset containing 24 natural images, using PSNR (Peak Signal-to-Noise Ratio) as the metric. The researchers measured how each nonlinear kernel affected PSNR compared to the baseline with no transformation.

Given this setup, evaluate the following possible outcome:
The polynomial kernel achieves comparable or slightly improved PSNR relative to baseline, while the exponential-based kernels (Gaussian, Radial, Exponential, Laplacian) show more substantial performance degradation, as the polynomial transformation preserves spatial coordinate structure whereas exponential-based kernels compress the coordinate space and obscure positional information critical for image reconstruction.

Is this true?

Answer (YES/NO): NO